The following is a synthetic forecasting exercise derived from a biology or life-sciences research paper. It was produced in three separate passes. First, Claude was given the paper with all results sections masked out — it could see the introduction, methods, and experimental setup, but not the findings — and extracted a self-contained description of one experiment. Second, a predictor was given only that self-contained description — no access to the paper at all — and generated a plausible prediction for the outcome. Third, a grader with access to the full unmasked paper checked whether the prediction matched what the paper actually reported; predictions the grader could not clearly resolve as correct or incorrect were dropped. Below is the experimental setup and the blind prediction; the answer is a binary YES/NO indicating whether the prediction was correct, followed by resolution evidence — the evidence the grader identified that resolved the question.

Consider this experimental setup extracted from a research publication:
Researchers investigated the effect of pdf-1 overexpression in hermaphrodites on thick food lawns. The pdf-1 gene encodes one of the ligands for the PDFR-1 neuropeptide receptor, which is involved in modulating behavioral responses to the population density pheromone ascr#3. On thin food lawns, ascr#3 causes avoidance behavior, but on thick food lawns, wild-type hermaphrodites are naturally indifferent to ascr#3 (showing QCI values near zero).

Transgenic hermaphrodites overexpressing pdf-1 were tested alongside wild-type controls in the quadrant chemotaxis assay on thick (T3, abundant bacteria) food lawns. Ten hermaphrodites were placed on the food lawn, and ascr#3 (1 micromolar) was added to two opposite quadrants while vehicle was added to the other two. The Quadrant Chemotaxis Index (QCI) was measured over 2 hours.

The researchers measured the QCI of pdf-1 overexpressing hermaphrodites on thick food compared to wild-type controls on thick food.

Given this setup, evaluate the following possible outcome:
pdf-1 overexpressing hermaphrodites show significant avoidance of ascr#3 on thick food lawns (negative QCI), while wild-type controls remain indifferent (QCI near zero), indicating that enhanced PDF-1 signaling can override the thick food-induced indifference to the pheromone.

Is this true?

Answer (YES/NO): NO